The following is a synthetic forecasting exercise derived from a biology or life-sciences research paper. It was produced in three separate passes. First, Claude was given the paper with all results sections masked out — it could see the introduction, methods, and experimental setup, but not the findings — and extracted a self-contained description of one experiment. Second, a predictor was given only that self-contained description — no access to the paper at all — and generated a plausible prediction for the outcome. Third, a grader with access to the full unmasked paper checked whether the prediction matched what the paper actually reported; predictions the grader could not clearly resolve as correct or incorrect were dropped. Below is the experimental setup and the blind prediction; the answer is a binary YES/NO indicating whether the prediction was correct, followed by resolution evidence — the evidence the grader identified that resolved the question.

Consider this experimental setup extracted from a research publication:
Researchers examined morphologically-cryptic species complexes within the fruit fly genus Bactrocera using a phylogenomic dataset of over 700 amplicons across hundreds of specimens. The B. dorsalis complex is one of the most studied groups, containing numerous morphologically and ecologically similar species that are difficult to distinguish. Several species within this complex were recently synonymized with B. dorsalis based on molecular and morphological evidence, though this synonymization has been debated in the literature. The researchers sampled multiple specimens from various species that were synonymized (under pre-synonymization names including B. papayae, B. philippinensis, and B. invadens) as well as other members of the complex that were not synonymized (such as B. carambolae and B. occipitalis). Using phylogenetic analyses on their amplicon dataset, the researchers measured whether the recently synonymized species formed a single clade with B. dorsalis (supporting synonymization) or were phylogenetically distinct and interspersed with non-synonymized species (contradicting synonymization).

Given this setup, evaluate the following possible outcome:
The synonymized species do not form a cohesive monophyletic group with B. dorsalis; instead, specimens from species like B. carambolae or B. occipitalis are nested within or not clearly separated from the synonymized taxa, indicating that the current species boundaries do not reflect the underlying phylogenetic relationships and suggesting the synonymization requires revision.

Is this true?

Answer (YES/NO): NO